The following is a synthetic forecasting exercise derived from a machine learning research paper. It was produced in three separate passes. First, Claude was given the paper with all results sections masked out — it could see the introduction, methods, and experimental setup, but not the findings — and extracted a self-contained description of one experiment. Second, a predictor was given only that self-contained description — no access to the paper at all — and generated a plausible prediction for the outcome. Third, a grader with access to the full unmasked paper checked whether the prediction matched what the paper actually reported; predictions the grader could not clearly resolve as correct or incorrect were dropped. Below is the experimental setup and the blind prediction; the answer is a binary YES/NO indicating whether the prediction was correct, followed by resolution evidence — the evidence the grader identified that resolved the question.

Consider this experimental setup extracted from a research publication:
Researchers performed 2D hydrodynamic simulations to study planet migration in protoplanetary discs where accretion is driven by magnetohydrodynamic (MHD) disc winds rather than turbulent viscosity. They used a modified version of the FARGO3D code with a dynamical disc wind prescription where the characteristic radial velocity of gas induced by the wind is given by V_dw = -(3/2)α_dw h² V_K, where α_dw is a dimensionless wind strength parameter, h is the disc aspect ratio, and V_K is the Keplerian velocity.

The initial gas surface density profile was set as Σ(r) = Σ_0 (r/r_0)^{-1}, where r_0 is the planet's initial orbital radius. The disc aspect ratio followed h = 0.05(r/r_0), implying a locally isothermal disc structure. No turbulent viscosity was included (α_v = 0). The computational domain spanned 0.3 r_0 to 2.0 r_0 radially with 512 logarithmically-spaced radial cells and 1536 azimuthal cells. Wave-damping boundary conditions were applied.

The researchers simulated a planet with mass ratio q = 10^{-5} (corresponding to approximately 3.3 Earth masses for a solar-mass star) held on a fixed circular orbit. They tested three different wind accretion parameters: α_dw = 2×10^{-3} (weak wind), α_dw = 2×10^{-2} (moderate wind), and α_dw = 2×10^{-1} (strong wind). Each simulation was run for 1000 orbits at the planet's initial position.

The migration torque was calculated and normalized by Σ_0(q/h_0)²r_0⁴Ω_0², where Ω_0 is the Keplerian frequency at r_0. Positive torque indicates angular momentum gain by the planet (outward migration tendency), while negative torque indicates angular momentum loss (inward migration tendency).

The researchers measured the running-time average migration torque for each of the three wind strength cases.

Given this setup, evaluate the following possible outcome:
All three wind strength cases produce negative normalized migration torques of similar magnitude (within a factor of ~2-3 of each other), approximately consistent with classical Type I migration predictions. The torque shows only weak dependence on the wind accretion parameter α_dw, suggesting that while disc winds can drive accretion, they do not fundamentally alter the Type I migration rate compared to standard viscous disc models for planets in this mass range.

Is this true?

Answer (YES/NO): NO